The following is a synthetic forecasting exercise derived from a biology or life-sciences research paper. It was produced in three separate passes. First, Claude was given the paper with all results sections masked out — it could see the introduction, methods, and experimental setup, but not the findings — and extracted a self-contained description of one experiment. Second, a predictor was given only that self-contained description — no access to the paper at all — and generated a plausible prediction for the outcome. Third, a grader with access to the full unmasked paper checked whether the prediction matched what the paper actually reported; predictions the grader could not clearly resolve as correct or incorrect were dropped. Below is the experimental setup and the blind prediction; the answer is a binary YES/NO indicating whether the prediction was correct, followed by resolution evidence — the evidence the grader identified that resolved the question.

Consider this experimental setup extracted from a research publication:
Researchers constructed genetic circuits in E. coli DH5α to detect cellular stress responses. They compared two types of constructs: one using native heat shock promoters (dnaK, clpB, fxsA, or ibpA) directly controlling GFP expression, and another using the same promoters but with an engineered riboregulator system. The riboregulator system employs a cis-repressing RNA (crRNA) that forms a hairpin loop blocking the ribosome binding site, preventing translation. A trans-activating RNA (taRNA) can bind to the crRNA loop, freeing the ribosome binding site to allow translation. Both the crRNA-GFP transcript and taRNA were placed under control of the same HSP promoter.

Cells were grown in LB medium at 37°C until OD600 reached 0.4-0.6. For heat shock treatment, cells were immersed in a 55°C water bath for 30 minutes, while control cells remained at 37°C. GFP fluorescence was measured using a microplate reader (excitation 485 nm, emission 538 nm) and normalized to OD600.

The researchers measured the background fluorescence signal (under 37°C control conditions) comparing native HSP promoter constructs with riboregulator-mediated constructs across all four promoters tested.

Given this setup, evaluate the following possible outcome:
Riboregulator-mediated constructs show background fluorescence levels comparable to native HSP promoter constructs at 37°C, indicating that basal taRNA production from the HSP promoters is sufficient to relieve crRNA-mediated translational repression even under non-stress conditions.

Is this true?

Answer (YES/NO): NO